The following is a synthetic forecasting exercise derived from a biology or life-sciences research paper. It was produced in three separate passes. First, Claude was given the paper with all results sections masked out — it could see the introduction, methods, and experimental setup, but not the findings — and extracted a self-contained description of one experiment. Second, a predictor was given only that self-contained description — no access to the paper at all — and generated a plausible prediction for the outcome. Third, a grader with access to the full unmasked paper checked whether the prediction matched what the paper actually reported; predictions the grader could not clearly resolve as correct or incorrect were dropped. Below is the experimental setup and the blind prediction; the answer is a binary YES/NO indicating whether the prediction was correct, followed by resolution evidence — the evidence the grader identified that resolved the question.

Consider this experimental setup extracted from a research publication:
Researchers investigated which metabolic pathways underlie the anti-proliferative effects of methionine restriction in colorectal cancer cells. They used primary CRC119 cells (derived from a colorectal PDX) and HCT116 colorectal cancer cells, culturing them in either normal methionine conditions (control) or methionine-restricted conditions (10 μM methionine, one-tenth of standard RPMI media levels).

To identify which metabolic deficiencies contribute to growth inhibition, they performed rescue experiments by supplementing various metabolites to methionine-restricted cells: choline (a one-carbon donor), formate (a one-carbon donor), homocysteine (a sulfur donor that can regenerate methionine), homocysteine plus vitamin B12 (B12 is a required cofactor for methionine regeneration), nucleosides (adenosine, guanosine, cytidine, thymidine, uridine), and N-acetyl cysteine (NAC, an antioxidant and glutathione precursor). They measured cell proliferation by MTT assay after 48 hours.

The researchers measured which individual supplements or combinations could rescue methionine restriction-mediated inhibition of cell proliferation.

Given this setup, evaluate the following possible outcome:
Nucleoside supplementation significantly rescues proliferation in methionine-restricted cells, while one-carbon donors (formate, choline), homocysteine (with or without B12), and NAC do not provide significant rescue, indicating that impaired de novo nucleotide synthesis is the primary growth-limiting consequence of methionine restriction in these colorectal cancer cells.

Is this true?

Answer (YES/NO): NO